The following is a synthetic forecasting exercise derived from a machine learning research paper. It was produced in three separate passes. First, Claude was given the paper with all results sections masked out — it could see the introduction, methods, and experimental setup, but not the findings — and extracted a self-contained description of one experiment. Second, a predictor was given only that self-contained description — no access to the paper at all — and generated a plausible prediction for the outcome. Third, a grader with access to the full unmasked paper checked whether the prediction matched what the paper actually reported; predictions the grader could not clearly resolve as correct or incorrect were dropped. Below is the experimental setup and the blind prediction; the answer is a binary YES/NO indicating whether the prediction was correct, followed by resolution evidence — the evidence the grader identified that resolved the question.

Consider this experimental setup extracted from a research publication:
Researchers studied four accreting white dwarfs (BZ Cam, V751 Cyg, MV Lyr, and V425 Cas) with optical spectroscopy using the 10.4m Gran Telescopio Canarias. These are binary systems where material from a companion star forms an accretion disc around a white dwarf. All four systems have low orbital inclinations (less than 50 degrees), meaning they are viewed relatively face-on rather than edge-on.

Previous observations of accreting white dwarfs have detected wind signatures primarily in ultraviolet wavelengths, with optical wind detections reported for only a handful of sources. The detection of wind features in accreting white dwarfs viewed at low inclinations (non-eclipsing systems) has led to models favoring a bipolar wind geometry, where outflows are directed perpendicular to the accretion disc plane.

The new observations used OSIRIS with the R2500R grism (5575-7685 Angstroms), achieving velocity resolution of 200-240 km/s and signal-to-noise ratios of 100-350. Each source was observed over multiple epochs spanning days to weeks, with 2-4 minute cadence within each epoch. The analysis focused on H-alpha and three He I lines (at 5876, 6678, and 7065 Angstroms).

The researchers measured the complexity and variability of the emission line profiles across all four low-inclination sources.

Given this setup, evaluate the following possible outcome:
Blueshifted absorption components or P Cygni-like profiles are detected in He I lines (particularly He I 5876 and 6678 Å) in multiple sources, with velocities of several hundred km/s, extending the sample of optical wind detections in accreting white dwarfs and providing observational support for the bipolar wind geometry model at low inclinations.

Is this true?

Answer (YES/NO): NO